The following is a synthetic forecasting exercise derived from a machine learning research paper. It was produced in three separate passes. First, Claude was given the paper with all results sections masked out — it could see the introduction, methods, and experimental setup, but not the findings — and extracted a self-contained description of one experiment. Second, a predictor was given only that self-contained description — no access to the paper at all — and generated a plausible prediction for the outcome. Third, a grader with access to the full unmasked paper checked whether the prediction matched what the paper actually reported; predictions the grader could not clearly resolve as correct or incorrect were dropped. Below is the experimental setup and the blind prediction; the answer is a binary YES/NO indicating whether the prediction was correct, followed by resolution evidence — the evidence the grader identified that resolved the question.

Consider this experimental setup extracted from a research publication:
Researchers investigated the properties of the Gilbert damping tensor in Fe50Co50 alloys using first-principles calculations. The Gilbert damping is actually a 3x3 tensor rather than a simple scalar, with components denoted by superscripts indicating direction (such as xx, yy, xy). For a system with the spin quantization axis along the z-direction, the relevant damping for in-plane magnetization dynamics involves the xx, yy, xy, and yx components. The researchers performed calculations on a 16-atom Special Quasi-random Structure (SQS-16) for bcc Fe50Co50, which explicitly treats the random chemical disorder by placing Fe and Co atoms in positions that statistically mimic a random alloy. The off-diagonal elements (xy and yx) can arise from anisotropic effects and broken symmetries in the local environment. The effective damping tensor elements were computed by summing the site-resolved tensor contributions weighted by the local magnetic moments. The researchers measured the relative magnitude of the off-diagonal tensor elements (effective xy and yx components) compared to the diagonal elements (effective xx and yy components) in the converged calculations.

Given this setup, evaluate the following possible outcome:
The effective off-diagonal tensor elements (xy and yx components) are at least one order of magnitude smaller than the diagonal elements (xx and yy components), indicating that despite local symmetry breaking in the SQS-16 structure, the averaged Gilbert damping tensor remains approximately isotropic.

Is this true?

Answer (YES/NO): YES